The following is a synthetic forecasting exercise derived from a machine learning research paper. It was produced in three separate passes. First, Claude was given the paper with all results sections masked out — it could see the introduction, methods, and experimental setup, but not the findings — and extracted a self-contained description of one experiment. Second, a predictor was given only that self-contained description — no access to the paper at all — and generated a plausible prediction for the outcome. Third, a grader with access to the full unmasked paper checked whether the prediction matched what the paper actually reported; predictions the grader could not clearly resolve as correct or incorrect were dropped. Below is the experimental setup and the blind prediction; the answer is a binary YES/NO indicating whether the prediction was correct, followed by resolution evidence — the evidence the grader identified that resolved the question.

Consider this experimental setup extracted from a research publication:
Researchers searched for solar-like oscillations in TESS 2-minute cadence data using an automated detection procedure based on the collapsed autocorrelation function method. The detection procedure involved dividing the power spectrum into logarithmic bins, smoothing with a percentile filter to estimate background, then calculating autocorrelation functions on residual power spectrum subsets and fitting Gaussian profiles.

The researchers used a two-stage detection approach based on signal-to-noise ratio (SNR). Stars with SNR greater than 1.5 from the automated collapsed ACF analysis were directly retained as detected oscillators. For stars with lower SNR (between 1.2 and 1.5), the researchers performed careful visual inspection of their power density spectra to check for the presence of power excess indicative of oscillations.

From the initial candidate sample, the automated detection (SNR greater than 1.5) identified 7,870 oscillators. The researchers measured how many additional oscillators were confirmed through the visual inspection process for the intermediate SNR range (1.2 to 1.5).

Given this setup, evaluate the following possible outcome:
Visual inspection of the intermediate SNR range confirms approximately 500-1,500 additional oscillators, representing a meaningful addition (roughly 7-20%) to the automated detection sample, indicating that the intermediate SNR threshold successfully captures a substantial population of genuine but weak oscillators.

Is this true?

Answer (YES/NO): NO